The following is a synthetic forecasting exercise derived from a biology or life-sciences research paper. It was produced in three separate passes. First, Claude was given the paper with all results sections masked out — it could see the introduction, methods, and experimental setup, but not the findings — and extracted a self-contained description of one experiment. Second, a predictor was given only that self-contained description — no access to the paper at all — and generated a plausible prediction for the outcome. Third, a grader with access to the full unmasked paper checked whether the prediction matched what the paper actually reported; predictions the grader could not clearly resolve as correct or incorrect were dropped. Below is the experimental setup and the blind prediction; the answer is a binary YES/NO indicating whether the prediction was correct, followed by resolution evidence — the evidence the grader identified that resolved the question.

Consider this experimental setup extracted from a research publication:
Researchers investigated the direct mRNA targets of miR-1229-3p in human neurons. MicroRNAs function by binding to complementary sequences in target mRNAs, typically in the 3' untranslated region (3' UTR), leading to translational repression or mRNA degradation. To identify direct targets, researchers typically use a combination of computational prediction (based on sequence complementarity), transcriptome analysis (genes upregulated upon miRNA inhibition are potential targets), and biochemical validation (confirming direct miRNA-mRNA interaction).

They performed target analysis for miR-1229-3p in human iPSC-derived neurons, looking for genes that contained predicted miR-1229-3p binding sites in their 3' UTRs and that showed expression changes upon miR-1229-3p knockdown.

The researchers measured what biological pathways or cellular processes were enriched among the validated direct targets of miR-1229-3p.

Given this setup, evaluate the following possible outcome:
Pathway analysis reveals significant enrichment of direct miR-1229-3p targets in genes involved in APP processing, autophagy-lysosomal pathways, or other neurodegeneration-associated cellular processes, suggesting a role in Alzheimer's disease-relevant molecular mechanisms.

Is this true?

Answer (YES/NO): NO